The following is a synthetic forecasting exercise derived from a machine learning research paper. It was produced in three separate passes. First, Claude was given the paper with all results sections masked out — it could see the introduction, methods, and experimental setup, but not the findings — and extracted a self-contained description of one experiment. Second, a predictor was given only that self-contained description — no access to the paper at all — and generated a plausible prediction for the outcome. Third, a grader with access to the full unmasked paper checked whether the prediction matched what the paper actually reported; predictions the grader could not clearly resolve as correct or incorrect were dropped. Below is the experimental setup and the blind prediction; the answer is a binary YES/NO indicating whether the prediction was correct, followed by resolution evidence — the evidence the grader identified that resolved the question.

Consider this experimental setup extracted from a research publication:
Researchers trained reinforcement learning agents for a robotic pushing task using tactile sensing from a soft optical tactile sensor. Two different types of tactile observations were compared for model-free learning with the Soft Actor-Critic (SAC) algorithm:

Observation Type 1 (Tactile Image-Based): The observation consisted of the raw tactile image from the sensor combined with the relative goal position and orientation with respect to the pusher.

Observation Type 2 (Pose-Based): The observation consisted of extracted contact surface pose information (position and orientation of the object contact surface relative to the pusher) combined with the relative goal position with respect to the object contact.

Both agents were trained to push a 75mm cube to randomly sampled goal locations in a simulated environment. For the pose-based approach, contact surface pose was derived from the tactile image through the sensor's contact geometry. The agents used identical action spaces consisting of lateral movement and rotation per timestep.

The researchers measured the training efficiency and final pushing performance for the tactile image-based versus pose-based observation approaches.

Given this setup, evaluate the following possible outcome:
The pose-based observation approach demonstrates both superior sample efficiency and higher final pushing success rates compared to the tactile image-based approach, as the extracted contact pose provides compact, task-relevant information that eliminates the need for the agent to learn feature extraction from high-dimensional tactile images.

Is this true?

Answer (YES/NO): YES